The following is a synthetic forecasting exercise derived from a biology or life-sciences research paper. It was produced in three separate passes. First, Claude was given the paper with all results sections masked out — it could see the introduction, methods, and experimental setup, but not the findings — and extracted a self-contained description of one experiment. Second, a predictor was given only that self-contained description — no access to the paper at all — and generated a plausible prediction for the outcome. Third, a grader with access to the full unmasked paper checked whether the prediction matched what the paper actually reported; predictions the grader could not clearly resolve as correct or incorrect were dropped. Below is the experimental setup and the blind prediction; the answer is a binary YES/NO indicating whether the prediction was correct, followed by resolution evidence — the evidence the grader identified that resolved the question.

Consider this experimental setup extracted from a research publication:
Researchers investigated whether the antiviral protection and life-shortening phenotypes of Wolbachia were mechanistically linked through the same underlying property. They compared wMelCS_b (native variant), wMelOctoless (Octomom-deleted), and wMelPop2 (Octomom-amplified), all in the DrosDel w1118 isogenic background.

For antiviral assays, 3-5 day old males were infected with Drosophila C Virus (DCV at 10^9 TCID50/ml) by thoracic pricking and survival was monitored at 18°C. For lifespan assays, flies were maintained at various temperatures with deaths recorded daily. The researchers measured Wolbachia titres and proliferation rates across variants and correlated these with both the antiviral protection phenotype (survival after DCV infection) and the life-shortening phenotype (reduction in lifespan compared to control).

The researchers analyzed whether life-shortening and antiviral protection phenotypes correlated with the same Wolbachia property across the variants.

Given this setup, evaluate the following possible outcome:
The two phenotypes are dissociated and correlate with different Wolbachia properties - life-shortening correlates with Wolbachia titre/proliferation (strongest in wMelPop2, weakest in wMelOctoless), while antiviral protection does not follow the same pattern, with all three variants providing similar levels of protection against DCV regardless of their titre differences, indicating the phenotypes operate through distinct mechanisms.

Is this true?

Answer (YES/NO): NO